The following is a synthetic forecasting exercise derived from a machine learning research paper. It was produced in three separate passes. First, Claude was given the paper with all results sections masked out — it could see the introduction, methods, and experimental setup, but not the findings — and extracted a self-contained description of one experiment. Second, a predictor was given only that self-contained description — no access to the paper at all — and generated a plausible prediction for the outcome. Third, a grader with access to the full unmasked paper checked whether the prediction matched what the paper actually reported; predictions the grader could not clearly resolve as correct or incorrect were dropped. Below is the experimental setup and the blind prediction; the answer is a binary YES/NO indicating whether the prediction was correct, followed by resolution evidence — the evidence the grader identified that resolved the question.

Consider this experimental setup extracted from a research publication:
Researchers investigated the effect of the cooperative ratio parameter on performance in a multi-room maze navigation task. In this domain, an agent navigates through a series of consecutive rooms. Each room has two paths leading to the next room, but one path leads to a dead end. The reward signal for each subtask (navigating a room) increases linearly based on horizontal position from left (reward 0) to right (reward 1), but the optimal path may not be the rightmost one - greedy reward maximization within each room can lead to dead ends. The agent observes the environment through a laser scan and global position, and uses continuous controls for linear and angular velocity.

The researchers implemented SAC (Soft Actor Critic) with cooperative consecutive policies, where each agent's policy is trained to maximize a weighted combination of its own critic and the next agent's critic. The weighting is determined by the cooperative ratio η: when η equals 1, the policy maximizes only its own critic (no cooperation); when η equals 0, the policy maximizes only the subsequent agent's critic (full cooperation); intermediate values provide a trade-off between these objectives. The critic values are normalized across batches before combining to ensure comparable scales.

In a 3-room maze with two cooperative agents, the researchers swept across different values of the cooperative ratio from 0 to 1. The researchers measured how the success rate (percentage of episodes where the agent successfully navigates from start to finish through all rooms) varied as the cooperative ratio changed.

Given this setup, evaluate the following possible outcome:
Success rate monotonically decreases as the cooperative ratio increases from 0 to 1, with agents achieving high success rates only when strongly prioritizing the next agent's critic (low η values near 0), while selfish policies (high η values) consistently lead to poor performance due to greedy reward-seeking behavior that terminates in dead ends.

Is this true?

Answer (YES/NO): NO